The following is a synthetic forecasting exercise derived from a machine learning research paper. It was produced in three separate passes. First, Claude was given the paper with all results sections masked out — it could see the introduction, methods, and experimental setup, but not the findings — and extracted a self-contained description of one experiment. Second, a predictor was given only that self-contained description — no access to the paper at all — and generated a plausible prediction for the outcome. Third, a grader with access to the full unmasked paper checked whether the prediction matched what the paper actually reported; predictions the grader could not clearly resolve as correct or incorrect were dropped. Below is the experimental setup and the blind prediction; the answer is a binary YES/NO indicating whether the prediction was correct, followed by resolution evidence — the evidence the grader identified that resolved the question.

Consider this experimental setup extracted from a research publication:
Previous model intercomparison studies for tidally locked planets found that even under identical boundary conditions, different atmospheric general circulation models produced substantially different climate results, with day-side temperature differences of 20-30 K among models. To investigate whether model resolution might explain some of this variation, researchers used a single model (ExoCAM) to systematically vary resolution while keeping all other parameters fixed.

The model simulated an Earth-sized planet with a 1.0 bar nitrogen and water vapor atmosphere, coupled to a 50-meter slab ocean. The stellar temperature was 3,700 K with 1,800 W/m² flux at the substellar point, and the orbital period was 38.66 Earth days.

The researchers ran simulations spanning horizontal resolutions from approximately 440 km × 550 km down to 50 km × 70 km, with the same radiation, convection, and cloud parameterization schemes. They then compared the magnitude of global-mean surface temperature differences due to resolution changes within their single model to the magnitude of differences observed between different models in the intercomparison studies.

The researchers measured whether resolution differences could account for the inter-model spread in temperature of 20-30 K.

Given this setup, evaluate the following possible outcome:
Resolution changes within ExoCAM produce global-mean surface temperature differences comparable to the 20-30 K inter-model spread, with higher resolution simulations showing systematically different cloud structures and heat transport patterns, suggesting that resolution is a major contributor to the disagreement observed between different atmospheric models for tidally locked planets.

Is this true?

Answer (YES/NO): NO